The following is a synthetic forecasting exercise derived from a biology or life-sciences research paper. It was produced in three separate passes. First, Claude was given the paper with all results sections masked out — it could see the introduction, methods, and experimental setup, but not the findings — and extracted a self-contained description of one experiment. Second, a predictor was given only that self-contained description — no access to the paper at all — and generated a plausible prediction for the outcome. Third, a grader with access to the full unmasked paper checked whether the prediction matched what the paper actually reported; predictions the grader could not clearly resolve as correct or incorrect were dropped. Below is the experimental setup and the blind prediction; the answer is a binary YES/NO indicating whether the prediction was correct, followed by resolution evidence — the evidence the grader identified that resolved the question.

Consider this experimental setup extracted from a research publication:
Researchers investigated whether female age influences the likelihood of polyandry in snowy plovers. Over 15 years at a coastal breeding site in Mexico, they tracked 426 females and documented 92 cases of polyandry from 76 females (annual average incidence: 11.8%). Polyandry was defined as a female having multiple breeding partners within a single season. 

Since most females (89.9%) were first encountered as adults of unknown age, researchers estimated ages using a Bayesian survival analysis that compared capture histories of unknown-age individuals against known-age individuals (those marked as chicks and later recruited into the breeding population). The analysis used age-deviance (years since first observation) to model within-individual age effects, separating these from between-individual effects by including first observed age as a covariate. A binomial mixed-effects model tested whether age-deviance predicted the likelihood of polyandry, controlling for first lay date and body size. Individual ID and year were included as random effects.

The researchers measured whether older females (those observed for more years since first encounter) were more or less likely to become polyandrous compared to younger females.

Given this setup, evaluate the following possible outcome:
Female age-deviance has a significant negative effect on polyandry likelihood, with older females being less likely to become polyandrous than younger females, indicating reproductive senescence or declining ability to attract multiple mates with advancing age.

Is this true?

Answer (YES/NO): NO